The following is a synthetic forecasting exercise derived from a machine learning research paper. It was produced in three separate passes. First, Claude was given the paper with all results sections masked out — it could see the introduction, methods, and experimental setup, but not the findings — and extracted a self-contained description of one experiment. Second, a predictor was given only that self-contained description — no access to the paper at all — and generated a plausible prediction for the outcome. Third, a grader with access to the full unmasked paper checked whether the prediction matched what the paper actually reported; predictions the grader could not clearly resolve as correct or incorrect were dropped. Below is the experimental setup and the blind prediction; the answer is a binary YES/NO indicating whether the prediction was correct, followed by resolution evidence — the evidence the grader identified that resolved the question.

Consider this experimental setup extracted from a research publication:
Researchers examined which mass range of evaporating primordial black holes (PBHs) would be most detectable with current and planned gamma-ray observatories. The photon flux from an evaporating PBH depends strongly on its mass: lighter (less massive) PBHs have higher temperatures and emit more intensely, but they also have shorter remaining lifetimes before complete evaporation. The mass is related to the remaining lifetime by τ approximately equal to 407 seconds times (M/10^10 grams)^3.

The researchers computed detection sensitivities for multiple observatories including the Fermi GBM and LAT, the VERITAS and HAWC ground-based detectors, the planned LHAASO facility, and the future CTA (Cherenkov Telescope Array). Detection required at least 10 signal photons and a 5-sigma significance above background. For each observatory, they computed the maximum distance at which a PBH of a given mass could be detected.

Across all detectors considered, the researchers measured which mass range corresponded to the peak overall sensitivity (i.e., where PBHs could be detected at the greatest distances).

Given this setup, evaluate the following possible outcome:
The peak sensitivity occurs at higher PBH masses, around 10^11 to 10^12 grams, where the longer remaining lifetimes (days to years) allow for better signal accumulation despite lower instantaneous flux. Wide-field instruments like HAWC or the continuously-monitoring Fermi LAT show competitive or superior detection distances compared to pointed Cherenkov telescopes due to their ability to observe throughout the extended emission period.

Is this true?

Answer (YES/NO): NO